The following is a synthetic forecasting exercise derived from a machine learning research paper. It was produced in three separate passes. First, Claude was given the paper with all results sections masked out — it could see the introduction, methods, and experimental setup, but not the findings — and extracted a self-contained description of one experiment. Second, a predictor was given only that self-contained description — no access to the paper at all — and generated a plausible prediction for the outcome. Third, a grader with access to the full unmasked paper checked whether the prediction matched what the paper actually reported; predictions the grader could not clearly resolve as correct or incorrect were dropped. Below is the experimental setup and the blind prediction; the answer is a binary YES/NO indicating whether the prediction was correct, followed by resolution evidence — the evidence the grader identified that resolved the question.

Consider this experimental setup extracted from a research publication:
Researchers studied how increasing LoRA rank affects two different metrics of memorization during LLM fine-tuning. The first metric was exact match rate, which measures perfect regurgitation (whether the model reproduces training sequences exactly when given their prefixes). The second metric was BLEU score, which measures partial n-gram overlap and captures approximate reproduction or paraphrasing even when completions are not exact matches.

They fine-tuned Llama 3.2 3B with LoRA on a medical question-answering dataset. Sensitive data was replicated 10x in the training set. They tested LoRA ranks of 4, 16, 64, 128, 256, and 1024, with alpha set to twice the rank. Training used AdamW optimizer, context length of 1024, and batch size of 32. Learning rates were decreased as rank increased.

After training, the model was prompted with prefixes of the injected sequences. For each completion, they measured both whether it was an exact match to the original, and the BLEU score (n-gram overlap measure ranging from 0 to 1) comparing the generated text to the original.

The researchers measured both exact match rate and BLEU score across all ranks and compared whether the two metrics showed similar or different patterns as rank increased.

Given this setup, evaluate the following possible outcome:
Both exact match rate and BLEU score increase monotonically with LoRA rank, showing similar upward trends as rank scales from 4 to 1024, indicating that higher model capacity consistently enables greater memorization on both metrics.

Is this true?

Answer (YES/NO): YES